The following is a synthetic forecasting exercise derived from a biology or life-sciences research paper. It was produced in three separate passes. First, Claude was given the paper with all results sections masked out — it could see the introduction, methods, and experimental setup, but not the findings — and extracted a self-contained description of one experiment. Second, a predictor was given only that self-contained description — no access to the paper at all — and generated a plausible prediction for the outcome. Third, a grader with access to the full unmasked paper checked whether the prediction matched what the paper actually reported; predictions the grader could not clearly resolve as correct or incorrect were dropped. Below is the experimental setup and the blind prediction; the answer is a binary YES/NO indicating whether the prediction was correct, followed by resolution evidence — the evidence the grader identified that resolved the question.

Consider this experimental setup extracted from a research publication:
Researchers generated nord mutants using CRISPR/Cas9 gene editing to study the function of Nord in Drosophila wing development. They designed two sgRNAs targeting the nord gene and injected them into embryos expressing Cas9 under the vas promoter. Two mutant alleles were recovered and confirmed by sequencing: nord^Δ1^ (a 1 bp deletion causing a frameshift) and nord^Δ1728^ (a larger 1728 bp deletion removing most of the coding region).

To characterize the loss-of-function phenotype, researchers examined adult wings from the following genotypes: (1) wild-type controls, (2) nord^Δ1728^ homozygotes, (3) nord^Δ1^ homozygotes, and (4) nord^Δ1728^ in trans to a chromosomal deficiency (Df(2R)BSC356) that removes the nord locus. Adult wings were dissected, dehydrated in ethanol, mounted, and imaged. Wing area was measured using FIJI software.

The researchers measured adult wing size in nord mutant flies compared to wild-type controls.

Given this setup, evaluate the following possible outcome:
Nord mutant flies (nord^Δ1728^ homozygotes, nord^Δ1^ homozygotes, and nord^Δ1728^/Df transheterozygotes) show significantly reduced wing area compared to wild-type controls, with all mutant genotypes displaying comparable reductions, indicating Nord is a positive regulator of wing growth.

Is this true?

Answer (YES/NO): NO